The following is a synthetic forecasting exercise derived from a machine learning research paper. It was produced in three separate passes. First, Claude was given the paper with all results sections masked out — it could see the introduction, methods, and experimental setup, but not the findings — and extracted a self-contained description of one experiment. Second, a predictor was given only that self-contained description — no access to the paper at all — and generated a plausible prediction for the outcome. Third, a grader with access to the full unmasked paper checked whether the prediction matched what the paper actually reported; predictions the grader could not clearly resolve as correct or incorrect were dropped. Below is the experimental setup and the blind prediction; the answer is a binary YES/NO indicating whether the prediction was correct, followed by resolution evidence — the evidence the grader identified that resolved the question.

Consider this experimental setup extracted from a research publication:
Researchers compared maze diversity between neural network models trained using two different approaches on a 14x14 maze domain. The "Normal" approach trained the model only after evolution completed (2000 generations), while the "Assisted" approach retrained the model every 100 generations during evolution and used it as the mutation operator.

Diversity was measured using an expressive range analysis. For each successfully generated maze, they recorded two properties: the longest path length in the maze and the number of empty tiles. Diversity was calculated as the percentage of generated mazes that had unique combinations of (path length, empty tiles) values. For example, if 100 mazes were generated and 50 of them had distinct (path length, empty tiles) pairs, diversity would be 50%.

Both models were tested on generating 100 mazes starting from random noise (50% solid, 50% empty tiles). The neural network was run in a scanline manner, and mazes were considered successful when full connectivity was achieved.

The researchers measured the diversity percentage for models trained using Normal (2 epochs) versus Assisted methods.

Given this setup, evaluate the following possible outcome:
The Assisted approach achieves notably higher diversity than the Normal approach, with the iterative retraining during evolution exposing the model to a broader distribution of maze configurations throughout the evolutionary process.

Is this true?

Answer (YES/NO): YES